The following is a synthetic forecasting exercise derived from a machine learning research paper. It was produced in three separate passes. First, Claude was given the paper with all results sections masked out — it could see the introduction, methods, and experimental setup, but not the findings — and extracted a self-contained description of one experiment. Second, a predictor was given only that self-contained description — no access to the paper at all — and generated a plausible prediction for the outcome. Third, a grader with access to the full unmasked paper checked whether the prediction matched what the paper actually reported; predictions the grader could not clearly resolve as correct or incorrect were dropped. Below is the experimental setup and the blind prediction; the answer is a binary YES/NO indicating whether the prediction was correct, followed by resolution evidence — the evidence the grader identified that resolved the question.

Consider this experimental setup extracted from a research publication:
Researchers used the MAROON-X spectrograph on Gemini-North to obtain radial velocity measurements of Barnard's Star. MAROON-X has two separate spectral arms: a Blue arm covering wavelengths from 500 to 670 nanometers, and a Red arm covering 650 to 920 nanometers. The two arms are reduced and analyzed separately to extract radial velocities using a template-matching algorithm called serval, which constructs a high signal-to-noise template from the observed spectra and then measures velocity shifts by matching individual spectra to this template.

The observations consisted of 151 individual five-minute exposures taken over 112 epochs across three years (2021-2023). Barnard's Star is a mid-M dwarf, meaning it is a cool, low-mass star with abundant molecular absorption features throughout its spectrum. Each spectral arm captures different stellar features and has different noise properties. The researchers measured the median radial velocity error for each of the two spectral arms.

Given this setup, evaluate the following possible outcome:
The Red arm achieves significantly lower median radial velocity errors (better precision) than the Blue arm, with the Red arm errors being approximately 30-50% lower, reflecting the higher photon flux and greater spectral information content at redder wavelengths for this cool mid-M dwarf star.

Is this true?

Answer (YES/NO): NO